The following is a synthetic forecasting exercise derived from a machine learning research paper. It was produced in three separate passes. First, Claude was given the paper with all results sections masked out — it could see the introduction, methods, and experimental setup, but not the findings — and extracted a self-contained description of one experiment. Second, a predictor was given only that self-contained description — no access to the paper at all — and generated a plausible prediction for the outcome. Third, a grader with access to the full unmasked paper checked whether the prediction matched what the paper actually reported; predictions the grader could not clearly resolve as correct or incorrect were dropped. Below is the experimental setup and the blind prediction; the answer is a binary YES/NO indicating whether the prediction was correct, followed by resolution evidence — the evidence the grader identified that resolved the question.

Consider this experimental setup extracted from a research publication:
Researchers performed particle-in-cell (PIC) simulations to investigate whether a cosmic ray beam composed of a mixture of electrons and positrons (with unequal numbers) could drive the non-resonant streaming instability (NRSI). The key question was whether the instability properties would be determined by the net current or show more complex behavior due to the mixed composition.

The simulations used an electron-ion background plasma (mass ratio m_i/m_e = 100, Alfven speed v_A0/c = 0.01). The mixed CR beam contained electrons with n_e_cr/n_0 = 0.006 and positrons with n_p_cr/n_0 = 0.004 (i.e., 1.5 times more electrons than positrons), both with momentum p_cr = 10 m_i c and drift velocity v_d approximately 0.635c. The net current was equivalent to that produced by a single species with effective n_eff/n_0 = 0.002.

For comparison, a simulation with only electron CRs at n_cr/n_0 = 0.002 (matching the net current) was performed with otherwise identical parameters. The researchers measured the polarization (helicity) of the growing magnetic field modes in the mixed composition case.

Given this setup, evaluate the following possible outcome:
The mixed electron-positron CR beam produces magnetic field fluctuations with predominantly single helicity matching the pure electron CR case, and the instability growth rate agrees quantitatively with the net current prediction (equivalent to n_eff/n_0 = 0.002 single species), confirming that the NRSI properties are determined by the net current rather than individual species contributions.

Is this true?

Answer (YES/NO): YES